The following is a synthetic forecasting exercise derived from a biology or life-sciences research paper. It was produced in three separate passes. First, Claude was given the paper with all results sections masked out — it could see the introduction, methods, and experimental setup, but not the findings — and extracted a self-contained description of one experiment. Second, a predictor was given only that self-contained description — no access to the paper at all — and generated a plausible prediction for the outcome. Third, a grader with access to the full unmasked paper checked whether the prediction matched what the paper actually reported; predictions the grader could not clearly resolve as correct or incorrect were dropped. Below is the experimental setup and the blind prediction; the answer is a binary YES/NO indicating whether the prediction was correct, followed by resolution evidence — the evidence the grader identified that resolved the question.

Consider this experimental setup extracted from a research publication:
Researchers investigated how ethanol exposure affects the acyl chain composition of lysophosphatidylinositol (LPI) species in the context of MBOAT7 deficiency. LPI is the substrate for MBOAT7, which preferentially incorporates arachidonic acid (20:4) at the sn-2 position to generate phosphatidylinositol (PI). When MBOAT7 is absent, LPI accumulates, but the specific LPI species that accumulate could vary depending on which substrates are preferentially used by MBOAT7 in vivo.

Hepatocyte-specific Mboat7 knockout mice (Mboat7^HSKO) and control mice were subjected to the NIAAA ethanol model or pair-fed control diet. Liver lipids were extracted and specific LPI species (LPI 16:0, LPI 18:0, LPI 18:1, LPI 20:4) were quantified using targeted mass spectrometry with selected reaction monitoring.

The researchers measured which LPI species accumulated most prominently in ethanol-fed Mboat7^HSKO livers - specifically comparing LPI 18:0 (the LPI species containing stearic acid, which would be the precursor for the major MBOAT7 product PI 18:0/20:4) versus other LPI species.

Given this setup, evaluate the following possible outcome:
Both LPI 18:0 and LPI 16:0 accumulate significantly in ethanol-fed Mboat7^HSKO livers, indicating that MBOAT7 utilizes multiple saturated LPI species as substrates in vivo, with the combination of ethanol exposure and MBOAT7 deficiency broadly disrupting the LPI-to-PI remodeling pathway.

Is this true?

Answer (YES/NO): NO